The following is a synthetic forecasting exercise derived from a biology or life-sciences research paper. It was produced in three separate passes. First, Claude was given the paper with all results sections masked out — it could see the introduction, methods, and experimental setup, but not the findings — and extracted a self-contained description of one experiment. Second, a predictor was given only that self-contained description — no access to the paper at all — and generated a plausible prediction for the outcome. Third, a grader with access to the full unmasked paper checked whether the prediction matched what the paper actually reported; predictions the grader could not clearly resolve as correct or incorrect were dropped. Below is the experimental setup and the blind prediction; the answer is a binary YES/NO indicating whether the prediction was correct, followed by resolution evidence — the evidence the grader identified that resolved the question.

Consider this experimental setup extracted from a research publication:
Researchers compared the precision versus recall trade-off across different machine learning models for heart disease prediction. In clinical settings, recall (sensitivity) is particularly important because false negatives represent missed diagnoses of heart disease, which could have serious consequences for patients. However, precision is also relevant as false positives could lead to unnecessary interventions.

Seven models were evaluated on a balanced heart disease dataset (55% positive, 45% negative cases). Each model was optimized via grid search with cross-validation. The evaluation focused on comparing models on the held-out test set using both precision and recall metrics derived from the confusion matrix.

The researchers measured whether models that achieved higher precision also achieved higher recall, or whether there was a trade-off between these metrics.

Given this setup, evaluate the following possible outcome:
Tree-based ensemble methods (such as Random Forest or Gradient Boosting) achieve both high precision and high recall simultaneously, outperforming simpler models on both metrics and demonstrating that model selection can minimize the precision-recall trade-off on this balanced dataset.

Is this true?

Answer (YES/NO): NO